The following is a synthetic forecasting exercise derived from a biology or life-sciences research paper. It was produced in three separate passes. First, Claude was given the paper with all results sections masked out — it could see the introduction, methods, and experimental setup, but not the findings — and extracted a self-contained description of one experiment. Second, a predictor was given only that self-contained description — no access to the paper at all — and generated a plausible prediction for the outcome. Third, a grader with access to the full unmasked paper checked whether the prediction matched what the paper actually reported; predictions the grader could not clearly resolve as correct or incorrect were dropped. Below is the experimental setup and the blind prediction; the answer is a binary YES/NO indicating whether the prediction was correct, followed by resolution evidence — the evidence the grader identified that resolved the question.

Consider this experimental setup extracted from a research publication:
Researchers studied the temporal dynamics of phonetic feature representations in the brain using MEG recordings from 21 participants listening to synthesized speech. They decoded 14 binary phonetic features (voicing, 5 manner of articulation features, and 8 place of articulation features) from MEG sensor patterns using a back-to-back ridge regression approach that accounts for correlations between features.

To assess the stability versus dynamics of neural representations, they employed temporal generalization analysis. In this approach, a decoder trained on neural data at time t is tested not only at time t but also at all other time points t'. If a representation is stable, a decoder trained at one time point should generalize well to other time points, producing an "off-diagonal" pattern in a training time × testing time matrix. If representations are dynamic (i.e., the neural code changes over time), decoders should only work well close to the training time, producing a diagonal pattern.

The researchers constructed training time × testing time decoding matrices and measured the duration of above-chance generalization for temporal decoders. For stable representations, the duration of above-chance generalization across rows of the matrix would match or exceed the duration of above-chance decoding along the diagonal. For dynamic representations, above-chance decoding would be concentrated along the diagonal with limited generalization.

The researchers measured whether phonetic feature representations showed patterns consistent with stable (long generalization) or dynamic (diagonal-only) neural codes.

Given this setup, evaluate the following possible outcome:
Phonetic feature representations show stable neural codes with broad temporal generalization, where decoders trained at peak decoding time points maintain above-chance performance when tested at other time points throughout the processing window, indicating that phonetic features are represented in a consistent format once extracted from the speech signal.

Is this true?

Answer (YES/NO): NO